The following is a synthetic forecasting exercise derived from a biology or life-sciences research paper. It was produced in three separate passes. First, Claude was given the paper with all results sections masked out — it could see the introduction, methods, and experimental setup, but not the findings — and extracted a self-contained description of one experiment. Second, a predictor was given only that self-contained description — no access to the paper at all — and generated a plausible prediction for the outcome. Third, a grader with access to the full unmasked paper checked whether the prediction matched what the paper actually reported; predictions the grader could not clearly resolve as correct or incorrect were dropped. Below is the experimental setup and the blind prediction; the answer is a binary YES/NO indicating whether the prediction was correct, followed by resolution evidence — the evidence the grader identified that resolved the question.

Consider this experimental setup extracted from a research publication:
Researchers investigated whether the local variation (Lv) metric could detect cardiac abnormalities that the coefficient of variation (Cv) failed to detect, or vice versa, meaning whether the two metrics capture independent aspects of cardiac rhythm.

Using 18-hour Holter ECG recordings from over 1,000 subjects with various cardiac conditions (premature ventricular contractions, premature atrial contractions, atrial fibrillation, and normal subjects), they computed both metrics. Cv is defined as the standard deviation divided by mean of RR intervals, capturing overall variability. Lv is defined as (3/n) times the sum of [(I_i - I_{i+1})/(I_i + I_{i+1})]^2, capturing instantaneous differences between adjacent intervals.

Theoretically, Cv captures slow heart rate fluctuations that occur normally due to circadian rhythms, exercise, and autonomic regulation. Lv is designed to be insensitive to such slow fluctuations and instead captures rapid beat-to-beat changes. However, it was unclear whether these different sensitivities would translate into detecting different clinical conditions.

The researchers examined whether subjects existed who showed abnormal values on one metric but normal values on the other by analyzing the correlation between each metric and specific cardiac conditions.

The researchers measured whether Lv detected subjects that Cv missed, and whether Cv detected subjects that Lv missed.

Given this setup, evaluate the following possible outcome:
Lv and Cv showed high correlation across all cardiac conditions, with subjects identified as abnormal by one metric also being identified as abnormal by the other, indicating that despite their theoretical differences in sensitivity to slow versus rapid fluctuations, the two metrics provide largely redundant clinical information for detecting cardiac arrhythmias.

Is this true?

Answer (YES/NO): NO